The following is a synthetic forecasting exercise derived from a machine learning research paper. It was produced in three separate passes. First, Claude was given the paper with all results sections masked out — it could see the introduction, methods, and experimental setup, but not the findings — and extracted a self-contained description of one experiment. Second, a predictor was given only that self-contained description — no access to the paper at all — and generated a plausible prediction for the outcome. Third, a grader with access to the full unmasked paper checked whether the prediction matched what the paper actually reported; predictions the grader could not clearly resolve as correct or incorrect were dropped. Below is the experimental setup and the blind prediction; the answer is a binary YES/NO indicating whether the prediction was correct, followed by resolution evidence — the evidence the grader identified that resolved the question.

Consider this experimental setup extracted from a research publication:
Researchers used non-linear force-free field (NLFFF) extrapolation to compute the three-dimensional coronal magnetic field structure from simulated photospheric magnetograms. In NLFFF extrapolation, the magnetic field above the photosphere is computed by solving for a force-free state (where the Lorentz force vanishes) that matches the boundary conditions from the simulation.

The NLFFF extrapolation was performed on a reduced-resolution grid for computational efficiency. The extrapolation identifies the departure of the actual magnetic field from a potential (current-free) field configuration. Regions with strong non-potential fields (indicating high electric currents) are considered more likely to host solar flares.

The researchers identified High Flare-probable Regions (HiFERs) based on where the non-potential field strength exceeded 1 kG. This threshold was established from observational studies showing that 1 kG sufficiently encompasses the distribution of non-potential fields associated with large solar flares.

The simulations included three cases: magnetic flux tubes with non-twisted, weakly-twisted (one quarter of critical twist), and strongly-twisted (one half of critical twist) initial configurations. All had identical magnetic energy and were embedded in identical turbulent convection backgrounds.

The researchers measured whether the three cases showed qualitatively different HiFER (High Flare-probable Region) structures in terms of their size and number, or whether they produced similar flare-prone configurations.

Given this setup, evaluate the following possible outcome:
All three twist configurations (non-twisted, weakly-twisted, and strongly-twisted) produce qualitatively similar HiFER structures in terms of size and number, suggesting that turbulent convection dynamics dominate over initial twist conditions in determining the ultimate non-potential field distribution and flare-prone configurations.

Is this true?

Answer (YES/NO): NO